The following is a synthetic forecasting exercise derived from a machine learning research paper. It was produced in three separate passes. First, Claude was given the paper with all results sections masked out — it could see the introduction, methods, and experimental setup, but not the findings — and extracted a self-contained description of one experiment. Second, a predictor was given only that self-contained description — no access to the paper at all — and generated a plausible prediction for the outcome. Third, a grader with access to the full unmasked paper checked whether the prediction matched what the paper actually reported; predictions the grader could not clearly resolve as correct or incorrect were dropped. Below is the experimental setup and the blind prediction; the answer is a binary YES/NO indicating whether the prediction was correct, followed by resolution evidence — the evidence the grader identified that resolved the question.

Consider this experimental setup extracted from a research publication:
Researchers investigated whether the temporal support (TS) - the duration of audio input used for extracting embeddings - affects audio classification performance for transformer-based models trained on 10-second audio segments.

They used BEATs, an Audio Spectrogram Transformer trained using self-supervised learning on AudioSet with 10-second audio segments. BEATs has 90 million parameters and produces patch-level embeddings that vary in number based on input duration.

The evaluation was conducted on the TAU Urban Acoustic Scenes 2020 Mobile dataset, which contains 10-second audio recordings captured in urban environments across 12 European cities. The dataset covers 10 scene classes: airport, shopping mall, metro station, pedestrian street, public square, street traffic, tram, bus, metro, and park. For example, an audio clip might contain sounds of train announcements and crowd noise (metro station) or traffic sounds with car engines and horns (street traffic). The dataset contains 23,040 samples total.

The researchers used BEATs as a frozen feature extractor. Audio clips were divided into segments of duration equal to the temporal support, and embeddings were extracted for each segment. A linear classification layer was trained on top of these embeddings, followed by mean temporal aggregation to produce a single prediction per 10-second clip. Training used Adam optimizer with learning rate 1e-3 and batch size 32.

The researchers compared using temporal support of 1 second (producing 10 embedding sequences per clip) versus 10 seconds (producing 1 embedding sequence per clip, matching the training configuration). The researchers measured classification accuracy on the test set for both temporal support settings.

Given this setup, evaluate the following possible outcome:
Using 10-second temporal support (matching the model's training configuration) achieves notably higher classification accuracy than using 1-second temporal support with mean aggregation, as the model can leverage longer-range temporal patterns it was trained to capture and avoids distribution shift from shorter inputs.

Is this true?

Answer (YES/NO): NO